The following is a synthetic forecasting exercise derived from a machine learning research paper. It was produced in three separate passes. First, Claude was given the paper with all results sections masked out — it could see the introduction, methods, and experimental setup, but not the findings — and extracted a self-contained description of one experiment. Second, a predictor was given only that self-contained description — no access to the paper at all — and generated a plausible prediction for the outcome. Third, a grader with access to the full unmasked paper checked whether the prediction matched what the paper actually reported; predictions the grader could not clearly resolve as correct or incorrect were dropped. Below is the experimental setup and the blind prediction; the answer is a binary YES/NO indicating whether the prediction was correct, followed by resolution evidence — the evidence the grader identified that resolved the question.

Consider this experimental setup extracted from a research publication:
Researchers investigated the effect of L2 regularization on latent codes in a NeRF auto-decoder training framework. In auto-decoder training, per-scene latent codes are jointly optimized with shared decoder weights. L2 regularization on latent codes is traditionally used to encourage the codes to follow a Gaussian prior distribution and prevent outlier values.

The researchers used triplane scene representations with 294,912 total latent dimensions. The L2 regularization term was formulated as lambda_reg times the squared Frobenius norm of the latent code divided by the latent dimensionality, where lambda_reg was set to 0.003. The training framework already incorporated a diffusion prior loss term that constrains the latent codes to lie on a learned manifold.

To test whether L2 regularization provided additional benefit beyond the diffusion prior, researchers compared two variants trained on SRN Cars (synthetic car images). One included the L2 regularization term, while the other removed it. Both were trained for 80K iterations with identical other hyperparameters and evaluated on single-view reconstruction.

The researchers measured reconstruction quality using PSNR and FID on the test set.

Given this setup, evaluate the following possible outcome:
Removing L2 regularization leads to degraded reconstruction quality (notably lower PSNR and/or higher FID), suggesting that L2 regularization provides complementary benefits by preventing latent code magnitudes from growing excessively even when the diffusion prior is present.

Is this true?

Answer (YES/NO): NO